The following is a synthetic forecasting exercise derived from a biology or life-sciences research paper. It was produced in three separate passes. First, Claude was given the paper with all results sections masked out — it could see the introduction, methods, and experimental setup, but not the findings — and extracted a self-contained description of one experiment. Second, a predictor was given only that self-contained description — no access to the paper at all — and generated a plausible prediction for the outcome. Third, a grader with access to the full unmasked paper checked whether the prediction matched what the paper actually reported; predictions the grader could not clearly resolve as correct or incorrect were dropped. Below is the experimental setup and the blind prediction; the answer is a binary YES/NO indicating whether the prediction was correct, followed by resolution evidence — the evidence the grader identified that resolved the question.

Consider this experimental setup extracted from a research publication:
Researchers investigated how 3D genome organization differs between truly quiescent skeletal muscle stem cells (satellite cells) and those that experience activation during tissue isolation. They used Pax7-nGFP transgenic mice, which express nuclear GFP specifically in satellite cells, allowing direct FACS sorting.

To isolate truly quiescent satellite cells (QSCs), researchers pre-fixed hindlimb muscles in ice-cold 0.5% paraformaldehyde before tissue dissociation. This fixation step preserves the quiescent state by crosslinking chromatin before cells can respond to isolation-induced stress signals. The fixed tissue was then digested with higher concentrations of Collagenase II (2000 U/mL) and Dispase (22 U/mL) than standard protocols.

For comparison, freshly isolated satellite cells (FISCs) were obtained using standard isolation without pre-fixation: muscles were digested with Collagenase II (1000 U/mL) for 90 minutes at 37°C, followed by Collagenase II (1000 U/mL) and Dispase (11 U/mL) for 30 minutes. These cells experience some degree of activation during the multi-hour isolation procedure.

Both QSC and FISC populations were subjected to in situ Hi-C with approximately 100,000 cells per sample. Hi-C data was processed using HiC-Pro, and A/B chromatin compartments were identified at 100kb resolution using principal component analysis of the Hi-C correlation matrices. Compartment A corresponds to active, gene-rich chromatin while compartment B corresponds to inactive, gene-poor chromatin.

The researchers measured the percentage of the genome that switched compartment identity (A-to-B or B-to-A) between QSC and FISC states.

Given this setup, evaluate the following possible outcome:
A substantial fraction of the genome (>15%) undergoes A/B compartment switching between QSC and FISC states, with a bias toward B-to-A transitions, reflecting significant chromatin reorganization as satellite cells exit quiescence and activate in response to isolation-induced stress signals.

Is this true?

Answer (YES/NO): NO